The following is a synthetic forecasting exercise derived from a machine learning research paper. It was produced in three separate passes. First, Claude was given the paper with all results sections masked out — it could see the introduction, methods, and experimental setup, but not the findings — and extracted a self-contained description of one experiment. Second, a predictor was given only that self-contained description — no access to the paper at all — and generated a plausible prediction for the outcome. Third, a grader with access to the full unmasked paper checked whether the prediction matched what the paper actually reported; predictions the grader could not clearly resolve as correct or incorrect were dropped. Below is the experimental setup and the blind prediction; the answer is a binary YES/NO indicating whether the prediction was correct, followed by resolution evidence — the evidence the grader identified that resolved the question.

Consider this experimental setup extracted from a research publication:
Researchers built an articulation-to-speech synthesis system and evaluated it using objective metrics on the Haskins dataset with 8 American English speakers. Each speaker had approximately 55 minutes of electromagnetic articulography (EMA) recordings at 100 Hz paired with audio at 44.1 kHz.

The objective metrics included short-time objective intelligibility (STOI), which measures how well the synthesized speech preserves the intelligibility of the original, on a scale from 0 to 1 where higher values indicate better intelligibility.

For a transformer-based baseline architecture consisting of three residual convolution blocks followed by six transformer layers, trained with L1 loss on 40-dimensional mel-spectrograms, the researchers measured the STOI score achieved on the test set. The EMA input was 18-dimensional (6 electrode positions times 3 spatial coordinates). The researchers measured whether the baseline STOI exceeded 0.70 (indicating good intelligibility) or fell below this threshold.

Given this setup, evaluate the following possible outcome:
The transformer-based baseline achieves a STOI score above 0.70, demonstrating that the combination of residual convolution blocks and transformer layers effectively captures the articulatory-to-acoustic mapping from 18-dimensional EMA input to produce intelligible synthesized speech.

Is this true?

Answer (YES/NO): NO